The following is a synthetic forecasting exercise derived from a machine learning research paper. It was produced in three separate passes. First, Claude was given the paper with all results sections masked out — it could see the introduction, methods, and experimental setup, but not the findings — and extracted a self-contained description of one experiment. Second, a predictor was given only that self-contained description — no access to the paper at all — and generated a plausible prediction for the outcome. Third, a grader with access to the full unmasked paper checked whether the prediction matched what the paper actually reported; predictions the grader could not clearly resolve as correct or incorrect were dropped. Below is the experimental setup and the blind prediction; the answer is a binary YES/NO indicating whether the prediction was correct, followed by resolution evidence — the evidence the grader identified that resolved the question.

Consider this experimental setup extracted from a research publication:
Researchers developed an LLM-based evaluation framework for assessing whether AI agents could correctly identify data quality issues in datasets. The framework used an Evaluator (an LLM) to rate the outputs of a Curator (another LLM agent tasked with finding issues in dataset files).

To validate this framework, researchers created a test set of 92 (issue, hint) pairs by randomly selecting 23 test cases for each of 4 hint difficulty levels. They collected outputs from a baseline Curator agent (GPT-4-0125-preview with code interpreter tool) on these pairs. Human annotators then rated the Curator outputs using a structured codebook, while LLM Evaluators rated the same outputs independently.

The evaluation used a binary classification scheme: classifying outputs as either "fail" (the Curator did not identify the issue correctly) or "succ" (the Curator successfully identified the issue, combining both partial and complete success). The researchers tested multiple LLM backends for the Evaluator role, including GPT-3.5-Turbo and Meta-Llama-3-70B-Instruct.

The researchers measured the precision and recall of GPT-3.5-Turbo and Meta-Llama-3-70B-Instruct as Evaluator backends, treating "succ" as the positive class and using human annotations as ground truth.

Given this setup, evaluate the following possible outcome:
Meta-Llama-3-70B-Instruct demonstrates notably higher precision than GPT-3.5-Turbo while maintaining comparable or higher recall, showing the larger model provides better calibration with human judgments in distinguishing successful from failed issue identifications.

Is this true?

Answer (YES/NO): NO